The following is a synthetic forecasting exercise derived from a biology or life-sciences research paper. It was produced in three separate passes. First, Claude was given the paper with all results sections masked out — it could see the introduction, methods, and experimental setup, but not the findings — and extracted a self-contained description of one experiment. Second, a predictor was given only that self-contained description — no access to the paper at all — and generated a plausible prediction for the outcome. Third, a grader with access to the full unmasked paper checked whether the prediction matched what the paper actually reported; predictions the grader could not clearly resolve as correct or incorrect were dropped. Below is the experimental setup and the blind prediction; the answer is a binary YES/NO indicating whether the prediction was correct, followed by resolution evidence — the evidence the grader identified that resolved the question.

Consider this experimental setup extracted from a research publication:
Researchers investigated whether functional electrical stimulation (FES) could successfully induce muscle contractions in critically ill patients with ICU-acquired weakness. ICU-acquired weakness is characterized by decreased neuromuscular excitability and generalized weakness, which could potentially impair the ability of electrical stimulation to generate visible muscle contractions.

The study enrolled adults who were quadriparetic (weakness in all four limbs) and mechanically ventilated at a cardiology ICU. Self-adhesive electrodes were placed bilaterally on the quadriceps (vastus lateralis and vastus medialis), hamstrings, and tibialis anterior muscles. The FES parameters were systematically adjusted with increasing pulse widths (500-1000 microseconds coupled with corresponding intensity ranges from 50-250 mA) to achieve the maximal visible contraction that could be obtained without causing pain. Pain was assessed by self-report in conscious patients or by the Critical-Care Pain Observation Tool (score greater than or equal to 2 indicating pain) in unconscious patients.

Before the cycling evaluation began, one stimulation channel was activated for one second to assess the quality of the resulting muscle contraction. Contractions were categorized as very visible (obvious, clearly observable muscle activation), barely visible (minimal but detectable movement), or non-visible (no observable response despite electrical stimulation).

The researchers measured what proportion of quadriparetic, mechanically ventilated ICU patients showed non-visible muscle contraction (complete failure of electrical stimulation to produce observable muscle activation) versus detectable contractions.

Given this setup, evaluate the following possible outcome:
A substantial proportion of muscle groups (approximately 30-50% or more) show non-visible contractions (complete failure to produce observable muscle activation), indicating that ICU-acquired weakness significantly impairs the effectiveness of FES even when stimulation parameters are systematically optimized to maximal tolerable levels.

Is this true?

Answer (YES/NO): NO